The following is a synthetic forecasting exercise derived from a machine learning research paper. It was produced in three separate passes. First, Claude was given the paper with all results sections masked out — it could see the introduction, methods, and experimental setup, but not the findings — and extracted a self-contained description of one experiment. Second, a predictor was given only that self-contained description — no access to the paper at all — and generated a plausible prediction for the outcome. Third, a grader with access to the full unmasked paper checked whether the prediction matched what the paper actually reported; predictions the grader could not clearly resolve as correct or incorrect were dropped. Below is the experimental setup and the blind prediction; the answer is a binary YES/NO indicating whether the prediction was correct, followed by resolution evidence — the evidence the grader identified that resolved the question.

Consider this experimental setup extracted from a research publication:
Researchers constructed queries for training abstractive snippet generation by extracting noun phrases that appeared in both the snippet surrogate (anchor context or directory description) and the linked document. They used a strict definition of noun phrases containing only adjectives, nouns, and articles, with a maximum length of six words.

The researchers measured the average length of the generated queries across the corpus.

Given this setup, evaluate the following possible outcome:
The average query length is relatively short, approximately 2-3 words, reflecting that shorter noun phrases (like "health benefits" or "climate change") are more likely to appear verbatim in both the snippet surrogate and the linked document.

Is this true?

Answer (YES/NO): YES